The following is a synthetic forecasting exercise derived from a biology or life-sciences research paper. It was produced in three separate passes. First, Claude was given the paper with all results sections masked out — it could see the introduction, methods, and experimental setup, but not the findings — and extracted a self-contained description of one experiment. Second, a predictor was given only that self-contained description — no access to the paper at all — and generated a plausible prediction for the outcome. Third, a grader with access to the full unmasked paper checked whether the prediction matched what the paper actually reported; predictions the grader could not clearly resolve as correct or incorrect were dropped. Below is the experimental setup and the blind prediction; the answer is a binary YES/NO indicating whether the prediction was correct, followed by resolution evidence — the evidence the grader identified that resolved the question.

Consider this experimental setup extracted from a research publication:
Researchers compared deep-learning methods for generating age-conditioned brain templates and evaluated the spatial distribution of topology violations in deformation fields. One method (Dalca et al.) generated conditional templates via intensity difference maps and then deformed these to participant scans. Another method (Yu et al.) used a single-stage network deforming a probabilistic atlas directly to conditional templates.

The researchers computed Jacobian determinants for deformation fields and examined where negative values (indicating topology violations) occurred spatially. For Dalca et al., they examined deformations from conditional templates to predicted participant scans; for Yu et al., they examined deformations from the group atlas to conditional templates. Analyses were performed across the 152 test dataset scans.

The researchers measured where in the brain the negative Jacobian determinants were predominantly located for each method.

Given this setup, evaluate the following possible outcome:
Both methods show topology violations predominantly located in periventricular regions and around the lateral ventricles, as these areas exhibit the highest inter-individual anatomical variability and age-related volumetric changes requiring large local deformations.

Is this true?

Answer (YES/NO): NO